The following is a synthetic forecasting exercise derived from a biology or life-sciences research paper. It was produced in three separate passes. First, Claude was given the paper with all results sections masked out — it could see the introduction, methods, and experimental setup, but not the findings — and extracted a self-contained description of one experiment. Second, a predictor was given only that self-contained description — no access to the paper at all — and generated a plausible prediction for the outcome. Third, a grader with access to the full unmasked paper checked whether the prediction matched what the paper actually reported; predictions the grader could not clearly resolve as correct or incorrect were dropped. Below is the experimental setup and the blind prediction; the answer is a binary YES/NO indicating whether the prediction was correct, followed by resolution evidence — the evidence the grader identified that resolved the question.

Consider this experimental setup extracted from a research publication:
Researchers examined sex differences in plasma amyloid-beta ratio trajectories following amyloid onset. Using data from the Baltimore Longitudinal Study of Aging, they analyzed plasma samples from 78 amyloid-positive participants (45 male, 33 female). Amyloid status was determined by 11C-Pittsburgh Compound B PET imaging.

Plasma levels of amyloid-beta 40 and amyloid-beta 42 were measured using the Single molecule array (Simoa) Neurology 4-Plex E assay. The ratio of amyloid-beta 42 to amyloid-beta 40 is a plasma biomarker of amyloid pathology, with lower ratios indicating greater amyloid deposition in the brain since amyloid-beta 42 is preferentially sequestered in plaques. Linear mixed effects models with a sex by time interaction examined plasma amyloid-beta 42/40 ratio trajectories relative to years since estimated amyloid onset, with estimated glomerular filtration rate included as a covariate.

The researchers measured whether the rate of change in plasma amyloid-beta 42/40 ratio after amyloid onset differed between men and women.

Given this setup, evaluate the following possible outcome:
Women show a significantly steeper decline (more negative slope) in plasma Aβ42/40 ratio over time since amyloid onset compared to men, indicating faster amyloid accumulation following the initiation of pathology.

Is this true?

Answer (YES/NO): NO